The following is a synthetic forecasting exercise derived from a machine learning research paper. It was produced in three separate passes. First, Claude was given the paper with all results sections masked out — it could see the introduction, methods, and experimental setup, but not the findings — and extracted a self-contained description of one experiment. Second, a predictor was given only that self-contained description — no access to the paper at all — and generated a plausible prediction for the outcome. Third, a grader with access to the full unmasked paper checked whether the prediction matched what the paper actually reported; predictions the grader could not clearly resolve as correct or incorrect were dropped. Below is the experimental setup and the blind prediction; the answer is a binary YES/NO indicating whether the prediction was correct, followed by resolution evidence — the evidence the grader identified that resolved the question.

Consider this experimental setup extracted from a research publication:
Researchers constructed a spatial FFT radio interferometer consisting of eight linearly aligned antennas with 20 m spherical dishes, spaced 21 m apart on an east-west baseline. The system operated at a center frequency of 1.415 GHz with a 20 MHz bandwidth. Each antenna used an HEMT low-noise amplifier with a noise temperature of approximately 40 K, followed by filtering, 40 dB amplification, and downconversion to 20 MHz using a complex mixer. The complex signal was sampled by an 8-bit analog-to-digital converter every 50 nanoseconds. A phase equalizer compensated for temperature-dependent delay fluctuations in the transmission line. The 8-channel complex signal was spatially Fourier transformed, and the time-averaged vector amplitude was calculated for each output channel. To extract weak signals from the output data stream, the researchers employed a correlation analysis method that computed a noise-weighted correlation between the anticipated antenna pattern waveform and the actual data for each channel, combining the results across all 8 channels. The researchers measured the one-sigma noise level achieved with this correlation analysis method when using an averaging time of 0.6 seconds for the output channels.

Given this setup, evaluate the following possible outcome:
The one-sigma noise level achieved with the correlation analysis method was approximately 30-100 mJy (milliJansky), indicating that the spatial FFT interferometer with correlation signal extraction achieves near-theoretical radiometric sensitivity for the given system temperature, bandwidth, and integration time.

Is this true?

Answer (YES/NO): NO